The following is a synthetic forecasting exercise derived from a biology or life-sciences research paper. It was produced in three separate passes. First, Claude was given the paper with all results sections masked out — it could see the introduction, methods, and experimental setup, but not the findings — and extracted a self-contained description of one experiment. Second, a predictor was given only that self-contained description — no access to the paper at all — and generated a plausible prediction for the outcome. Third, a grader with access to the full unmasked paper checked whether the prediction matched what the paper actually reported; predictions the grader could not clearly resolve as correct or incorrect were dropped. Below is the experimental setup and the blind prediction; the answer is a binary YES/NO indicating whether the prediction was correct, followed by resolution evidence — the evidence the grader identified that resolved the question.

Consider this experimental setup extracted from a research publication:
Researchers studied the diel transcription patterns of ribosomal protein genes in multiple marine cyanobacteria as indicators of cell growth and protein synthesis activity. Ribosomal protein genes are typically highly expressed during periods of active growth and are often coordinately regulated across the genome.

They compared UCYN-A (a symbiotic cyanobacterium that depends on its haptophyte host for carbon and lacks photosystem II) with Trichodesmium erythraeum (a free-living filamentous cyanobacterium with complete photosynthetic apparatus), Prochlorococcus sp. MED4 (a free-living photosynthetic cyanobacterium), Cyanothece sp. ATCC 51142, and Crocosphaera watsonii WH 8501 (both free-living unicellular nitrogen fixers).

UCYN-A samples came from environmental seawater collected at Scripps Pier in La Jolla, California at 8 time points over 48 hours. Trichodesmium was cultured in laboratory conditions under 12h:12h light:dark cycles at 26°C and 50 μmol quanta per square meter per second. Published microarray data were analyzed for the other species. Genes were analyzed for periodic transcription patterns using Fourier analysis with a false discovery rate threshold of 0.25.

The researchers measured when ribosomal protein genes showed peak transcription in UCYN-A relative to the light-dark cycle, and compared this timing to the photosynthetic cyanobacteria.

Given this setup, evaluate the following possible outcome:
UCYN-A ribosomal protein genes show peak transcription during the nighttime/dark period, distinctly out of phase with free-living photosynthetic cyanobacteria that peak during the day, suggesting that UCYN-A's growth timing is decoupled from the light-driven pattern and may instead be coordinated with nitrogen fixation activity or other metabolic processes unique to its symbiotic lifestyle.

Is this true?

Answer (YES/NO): NO